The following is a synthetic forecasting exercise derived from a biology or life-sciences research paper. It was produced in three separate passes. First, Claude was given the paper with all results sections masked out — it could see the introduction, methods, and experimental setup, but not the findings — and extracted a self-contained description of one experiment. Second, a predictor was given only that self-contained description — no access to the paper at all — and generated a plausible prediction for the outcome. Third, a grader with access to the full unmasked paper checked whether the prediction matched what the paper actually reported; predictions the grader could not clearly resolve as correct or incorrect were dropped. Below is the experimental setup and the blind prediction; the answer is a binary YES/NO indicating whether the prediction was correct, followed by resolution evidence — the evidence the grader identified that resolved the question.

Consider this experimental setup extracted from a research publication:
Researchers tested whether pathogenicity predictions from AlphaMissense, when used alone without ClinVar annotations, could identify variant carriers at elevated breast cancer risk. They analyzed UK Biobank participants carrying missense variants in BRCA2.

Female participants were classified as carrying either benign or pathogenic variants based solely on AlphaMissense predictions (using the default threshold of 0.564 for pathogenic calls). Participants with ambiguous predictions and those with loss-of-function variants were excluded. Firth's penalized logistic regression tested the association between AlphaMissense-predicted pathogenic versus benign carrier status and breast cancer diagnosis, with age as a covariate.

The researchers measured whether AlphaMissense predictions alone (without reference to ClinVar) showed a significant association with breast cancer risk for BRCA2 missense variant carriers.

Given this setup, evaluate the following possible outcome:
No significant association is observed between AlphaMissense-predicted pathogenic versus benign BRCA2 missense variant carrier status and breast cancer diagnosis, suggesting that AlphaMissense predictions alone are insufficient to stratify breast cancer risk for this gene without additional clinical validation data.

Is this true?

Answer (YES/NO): NO